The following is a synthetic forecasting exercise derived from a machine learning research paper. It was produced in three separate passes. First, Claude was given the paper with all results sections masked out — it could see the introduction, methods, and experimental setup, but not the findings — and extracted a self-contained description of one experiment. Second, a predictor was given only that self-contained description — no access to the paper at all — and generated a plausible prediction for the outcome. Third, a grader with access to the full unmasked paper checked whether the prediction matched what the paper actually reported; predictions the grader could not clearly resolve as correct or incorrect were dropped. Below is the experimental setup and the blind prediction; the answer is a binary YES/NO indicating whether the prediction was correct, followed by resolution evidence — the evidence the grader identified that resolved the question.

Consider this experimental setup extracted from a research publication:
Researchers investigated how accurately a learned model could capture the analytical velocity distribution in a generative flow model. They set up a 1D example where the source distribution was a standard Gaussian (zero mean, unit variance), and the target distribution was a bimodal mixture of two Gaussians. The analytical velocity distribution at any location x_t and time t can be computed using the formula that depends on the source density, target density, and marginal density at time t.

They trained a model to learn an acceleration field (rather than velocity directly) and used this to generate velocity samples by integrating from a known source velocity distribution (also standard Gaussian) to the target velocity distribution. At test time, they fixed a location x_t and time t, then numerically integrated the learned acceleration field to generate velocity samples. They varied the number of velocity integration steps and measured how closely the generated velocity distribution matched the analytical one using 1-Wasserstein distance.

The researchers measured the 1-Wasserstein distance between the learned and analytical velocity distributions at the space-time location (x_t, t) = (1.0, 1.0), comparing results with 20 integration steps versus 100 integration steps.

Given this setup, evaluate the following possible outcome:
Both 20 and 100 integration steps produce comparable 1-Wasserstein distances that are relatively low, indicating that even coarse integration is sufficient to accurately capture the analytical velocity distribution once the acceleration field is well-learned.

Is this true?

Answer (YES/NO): NO